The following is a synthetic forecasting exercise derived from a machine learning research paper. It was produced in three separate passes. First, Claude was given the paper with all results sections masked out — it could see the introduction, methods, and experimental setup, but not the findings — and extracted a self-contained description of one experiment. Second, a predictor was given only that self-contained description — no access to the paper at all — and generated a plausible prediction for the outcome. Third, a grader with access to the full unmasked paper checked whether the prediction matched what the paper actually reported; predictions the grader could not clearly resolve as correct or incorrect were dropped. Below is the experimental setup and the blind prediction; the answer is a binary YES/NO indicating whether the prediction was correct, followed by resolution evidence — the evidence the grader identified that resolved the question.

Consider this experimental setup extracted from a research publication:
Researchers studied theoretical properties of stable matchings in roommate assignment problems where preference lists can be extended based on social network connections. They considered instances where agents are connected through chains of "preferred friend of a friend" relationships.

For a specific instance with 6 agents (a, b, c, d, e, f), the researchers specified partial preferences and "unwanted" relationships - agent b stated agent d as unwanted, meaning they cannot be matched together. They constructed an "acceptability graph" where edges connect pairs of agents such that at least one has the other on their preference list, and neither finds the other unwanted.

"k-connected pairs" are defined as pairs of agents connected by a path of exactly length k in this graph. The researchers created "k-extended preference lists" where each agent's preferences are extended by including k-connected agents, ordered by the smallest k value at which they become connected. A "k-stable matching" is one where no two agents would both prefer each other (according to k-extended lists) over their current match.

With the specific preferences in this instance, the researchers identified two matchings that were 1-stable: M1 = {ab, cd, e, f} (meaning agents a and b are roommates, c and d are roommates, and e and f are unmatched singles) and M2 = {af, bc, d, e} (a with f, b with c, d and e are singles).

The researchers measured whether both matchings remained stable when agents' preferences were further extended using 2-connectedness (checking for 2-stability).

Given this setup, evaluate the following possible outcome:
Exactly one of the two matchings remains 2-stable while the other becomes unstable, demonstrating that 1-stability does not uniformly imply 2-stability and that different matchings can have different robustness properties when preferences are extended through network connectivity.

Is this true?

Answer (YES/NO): YES